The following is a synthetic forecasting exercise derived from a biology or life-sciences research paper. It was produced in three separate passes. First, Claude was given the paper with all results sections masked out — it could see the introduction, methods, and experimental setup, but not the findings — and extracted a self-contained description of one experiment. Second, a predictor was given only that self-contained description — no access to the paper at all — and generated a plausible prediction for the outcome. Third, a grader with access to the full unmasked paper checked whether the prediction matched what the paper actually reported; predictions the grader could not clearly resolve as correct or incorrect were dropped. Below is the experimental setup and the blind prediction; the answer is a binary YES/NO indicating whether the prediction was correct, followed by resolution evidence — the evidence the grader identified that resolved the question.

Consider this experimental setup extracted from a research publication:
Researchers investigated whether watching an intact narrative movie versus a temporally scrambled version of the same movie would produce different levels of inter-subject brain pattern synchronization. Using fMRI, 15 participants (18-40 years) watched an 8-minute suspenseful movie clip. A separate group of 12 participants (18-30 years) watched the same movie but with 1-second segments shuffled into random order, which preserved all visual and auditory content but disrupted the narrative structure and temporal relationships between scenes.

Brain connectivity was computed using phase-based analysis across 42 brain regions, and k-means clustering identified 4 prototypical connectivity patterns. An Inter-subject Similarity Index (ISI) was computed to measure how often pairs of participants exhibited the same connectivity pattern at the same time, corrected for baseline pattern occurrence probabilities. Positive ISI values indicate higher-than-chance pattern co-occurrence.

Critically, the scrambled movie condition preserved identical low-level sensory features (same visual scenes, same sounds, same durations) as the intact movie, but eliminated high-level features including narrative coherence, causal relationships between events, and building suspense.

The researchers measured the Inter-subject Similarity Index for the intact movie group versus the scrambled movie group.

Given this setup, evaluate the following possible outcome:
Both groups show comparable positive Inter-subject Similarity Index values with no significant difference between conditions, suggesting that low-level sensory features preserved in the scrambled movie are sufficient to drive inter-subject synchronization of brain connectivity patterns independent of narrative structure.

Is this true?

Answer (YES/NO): NO